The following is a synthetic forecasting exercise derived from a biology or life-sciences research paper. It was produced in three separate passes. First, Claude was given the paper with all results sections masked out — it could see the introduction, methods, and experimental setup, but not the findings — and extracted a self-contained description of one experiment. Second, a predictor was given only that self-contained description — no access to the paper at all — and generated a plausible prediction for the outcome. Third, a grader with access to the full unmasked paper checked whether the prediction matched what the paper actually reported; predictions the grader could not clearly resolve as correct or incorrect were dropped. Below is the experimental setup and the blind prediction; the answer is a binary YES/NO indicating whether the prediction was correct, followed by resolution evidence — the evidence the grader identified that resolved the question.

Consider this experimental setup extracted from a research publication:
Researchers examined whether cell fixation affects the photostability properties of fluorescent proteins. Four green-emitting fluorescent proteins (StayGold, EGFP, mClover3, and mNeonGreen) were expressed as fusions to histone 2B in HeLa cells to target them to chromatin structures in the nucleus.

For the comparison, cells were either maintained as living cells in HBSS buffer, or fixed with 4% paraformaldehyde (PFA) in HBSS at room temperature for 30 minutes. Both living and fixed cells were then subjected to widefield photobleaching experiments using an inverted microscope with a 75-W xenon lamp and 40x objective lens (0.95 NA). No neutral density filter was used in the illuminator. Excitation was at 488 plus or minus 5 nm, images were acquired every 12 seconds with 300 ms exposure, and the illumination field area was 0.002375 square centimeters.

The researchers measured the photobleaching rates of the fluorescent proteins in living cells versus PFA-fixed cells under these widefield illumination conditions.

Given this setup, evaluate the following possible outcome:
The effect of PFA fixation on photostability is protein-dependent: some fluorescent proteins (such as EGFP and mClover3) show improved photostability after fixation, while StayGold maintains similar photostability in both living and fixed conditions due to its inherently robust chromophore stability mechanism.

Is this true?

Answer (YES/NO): NO